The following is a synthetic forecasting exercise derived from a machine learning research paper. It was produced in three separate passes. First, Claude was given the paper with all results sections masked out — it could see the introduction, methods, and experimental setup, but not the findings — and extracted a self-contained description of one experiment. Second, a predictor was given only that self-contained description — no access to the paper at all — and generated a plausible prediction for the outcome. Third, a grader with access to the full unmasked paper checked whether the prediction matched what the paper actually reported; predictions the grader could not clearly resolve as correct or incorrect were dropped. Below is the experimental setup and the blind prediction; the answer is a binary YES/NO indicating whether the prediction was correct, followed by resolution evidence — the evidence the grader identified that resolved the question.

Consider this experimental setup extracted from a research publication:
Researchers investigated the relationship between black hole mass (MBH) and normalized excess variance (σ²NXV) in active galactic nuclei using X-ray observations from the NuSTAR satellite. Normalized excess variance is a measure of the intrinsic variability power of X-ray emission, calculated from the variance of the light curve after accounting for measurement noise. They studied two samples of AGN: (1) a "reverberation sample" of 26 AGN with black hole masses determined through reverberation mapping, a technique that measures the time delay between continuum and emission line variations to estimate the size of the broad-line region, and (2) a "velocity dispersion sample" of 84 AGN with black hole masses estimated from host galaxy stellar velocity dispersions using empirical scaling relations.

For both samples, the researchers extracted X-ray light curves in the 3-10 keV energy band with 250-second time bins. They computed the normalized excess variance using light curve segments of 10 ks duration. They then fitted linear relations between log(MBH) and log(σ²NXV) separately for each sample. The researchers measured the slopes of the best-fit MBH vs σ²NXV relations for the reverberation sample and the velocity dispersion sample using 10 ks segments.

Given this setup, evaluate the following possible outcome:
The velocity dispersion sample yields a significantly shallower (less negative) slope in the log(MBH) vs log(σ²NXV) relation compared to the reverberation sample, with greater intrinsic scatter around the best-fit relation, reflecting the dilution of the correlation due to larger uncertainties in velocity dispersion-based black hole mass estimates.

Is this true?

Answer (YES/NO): NO